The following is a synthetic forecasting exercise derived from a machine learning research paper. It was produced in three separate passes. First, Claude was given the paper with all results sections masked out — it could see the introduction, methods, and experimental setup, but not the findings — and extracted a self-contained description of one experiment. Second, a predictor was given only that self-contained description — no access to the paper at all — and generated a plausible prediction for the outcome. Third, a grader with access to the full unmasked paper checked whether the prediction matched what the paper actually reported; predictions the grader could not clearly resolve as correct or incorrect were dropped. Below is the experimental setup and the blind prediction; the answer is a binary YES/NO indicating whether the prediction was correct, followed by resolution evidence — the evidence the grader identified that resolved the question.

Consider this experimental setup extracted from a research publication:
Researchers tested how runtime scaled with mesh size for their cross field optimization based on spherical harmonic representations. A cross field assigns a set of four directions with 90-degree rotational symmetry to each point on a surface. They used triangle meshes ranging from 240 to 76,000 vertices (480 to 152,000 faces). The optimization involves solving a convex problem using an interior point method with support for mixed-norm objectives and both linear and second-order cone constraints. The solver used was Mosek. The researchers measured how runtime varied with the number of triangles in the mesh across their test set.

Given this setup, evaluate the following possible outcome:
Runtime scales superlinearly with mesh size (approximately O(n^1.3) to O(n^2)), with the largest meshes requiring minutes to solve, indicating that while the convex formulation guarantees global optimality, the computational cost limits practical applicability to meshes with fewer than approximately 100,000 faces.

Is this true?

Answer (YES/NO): NO